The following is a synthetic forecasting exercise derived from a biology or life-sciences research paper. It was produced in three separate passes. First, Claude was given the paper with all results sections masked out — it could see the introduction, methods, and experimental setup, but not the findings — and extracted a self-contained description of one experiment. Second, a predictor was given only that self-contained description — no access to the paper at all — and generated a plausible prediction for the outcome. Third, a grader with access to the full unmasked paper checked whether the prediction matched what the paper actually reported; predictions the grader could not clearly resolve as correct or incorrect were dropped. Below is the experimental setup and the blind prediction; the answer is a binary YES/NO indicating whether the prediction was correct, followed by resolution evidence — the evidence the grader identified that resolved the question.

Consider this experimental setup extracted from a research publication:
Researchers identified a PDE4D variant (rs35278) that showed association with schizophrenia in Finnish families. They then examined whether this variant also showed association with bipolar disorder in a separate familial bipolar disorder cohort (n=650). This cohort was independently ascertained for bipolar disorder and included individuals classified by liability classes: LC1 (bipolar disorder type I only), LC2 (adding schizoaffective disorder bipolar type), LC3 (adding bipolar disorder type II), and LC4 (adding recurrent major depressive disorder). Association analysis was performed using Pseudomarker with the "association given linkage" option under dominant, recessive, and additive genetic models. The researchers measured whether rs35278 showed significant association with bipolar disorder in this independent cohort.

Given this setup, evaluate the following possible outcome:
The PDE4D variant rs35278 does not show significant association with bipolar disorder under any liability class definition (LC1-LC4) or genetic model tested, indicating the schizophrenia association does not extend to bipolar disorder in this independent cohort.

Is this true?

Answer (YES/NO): NO